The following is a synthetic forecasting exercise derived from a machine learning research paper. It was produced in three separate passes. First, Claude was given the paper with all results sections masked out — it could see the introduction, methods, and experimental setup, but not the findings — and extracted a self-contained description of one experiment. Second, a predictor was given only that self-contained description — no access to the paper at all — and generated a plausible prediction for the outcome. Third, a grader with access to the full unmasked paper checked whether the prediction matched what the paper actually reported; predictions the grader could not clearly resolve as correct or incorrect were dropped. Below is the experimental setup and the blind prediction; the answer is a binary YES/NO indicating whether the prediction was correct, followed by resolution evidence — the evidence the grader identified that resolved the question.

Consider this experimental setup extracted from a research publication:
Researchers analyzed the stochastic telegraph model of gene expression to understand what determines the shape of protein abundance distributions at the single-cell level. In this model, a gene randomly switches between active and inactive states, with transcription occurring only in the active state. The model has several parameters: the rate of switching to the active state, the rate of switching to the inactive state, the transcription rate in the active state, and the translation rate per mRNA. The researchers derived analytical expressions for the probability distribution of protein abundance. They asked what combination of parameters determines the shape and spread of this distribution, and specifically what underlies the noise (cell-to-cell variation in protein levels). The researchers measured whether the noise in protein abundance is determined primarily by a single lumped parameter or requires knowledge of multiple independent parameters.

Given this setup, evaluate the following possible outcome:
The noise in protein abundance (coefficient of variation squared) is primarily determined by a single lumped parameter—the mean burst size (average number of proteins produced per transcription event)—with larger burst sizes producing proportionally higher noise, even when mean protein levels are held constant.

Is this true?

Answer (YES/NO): NO